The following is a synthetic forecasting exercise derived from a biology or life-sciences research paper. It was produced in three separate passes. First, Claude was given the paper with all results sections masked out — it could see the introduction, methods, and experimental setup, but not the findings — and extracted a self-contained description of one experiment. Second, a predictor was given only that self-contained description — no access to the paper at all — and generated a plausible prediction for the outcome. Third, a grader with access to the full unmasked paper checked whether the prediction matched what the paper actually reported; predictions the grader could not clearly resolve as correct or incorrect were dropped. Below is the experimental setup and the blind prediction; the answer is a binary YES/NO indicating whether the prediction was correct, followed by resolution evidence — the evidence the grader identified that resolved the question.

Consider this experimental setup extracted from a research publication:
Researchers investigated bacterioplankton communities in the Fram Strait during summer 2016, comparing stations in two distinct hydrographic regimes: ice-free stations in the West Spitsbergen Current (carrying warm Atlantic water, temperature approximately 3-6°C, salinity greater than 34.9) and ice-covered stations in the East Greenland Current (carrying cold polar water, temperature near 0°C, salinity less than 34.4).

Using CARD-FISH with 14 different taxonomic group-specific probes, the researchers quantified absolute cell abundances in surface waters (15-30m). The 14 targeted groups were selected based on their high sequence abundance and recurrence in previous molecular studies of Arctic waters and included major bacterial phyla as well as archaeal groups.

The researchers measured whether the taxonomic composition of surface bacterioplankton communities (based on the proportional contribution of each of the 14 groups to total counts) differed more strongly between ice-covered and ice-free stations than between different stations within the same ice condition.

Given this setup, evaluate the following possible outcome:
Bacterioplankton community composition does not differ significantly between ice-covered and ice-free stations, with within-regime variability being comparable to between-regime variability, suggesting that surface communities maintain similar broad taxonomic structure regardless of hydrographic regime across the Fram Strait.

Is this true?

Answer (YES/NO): NO